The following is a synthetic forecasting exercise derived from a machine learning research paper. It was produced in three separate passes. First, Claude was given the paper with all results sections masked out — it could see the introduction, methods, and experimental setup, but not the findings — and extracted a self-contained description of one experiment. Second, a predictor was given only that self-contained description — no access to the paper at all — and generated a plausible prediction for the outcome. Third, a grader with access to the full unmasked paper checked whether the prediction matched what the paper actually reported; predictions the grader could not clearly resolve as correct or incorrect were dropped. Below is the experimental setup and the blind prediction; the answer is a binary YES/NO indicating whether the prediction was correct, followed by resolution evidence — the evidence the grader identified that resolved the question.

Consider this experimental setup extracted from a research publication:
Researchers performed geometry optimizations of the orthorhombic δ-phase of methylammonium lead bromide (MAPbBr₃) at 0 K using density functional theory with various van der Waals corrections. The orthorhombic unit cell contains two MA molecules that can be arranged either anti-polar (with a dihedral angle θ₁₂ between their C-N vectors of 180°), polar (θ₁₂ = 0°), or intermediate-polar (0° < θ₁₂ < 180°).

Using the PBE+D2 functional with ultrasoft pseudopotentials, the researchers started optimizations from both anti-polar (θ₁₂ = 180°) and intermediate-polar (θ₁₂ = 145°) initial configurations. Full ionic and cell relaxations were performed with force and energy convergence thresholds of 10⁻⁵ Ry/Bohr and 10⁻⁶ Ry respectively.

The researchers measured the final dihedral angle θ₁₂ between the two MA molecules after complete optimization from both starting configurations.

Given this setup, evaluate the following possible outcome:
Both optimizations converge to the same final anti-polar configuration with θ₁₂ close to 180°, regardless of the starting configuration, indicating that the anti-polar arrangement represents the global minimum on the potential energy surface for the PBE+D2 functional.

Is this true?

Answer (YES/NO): YES